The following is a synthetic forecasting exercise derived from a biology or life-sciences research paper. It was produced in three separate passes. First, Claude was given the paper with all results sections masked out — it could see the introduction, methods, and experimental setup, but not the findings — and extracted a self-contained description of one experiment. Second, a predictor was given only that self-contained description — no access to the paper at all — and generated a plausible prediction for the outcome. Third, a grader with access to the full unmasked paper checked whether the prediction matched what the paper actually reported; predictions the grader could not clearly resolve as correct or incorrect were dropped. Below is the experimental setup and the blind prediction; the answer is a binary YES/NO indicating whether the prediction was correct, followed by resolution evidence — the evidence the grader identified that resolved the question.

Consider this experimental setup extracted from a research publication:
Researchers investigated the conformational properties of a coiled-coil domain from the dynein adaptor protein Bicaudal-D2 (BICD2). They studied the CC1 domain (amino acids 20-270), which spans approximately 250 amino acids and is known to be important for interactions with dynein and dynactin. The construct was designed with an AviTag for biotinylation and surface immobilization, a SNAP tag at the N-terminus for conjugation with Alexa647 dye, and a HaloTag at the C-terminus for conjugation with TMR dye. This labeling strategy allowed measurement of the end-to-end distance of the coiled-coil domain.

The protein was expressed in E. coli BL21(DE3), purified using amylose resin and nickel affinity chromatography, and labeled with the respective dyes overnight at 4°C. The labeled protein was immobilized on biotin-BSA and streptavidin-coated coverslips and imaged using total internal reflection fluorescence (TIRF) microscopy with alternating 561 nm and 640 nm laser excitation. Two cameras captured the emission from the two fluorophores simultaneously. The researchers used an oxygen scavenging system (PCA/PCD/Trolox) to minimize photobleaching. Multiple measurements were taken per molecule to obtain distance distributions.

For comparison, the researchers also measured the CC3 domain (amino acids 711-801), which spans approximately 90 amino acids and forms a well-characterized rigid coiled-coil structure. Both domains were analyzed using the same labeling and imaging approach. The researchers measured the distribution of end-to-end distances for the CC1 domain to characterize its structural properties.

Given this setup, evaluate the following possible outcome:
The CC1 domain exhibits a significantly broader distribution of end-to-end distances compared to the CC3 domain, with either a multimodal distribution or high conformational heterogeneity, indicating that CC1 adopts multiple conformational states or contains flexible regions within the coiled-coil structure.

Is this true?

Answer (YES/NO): YES